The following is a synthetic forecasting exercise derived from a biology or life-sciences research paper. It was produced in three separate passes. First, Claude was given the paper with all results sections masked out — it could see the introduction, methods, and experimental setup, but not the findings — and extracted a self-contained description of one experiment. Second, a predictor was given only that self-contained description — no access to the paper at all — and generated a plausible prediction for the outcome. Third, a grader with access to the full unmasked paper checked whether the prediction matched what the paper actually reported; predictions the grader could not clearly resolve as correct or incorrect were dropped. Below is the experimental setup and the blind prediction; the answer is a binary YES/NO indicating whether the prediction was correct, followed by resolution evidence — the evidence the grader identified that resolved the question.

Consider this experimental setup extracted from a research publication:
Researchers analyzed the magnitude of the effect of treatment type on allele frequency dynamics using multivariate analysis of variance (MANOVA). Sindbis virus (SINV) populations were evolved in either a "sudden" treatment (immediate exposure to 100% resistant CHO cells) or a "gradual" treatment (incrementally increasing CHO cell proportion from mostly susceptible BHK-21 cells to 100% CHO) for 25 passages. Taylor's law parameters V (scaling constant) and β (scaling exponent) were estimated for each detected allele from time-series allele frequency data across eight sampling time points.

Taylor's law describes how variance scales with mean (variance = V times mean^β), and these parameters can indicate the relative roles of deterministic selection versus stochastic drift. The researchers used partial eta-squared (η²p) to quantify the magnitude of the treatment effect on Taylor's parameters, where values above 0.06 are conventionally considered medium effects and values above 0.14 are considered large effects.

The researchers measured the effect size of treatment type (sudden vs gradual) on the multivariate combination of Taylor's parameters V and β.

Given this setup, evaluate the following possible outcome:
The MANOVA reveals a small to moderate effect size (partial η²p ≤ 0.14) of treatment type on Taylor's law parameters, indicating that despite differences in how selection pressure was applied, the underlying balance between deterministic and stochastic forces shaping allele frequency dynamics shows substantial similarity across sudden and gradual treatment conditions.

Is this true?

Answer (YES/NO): NO